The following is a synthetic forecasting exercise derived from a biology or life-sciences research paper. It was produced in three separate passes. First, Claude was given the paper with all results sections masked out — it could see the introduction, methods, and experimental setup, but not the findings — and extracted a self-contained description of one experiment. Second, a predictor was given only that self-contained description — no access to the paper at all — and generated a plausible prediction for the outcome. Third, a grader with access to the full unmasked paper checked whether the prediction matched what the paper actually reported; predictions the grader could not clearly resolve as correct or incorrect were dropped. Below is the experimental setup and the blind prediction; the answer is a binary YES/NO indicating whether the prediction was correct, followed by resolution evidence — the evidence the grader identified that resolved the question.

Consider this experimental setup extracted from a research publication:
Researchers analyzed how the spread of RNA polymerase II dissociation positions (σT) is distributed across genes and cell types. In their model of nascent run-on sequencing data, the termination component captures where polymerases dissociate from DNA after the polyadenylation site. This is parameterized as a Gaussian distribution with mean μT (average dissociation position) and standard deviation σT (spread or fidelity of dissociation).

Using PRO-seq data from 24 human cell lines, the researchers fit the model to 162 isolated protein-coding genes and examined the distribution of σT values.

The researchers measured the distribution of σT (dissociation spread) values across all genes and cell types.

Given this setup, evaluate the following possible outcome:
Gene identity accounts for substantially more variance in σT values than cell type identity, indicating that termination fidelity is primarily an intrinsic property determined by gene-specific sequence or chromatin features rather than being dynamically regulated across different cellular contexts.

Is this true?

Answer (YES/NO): YES